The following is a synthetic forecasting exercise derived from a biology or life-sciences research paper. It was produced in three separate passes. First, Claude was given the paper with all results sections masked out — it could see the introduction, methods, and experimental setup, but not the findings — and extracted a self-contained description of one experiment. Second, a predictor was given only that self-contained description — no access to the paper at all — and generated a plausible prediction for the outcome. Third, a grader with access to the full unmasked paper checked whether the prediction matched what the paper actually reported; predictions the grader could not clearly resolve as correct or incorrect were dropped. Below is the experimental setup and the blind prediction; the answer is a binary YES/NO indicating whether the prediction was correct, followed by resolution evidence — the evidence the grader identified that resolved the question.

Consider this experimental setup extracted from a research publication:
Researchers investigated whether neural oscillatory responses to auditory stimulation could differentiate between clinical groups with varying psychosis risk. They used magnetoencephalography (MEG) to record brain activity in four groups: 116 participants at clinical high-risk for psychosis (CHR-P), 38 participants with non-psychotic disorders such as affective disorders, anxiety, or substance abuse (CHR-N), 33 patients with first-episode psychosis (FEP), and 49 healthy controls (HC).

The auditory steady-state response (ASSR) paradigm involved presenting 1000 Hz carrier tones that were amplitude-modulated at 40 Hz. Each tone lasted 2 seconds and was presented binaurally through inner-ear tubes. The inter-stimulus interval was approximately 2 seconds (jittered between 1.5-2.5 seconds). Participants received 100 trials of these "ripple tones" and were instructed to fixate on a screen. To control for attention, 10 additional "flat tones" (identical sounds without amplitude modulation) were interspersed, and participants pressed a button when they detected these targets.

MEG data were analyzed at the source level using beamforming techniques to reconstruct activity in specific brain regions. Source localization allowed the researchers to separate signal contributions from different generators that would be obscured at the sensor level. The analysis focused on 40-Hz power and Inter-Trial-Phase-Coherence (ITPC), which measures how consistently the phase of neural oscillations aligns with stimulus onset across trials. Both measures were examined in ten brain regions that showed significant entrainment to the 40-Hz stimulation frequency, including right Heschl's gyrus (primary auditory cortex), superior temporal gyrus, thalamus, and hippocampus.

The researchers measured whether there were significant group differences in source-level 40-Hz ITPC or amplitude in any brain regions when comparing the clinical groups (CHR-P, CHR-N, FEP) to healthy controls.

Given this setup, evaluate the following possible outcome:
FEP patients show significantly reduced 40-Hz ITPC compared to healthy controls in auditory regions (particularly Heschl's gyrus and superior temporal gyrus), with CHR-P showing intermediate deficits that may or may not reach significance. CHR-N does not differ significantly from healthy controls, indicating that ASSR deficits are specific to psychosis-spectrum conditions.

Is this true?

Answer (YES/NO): NO